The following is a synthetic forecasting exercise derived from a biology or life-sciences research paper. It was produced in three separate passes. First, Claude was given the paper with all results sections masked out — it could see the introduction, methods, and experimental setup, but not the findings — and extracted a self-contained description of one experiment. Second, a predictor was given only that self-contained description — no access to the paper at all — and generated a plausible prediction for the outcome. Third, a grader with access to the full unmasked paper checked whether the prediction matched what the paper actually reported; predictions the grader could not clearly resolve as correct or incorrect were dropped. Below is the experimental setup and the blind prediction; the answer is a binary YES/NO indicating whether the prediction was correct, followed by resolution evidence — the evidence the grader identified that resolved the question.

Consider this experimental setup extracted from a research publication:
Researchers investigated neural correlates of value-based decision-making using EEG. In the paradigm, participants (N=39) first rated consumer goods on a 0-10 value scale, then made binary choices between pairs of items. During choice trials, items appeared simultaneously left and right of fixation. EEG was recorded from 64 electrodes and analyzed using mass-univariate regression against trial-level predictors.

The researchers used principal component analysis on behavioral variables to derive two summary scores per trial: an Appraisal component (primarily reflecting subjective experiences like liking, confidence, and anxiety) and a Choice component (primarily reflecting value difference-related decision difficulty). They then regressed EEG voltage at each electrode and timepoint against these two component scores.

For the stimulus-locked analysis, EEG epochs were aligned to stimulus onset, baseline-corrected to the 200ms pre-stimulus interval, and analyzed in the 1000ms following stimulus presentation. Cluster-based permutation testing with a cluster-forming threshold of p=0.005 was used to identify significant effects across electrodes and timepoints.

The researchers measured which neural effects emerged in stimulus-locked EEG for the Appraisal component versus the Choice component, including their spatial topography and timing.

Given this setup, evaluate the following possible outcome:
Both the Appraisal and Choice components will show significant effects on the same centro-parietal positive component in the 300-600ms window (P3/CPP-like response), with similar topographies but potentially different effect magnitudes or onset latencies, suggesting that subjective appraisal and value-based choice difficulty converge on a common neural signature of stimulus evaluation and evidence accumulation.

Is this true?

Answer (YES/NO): NO